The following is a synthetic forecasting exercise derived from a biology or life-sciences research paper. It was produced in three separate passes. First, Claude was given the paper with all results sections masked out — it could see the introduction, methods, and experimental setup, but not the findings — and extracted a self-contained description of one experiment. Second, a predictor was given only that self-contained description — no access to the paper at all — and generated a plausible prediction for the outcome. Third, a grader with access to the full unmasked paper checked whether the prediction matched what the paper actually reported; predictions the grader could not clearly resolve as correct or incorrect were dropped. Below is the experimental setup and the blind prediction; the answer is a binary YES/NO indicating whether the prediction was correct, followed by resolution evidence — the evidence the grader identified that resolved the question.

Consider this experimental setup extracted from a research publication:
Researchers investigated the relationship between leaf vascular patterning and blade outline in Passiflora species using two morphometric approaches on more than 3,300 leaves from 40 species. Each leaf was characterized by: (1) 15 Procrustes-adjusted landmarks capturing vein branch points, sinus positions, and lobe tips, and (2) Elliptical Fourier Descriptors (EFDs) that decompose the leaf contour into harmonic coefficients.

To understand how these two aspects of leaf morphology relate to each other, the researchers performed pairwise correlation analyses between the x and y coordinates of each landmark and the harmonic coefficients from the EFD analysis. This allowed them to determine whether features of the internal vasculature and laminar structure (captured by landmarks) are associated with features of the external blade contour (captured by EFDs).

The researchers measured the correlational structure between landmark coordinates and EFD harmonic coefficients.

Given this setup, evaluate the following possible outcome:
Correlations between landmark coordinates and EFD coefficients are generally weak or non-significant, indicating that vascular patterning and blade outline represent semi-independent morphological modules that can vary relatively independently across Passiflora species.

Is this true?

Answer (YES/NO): NO